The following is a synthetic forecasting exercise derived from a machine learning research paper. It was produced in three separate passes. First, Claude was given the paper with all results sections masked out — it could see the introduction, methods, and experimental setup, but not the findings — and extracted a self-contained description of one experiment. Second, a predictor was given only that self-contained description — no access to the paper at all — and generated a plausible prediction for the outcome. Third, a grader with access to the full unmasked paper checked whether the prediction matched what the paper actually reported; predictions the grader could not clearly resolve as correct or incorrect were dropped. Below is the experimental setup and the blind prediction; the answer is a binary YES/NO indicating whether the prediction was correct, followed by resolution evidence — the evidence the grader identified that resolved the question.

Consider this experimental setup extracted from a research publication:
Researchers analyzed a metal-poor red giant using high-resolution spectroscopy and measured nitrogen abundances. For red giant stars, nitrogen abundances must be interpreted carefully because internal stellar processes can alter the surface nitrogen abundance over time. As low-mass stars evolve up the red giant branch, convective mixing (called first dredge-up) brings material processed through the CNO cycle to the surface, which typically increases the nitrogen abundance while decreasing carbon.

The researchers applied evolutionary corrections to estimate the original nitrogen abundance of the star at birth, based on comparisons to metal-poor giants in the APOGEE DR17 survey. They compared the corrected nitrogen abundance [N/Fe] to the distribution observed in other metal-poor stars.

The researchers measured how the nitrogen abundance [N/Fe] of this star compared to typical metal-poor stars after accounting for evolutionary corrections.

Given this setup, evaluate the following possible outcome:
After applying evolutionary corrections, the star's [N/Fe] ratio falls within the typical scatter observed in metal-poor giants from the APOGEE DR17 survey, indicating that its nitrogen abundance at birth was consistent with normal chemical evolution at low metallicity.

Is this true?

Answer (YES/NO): NO